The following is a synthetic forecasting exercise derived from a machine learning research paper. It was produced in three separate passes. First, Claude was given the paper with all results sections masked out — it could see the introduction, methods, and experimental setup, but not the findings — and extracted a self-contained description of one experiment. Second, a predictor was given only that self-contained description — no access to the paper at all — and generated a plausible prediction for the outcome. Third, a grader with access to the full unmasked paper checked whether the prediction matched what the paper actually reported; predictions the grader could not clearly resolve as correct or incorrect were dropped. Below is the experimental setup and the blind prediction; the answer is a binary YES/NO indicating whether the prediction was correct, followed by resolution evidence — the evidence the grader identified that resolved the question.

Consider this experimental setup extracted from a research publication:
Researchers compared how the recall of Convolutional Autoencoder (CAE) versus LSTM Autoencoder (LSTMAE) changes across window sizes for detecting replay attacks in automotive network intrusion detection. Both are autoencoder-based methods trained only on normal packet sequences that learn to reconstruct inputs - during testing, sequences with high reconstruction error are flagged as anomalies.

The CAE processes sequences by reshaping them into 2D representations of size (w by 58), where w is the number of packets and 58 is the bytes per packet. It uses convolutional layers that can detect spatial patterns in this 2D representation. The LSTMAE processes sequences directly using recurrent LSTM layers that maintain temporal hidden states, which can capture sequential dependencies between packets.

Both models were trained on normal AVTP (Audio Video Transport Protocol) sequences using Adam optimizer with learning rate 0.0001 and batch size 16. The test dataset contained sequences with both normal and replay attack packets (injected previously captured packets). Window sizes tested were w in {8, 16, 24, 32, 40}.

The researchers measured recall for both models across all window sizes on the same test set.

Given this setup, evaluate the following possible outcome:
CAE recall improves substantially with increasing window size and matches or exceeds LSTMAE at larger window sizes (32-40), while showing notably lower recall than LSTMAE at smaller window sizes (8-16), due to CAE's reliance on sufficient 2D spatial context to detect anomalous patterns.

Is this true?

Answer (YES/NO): NO